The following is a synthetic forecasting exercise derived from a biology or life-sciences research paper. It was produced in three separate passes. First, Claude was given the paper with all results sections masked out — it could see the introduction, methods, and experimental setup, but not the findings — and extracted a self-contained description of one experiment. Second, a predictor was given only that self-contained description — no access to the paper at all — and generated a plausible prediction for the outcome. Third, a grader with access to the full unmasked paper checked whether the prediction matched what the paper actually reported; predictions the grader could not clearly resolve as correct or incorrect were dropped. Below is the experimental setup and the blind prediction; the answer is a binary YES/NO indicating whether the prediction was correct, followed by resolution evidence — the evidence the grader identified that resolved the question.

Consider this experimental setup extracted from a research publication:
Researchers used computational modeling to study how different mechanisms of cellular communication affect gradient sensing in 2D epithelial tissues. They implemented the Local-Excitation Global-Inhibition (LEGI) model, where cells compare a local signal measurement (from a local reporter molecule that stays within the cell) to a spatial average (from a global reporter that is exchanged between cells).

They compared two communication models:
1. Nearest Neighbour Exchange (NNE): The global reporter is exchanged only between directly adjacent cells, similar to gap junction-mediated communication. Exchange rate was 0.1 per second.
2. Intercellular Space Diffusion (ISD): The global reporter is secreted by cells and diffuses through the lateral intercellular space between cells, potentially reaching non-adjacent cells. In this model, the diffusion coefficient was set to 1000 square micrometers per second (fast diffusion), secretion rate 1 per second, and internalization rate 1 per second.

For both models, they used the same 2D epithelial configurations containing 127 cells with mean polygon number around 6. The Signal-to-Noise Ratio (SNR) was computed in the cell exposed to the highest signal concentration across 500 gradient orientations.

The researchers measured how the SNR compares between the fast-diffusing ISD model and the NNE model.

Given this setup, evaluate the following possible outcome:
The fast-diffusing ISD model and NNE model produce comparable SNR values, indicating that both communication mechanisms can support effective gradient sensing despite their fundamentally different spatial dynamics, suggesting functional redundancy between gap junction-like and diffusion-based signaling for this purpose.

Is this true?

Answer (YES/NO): NO